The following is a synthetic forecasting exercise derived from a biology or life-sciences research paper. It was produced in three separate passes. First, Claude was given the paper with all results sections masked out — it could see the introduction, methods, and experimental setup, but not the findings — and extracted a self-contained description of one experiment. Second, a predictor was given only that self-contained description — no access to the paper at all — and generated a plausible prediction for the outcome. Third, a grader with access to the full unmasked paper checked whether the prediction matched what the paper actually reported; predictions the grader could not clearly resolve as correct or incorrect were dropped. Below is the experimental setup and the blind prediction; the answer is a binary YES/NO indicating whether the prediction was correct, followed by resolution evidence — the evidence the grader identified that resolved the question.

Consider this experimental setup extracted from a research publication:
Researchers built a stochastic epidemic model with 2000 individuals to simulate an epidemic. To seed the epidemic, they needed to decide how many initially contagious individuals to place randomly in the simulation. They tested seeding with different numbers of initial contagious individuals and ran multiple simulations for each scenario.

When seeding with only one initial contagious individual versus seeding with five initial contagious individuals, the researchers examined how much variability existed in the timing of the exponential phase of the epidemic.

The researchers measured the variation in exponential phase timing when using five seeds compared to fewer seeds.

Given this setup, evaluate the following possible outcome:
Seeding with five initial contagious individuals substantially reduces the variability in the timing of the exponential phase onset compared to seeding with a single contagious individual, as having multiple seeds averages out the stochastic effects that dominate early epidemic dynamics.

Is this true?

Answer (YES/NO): YES